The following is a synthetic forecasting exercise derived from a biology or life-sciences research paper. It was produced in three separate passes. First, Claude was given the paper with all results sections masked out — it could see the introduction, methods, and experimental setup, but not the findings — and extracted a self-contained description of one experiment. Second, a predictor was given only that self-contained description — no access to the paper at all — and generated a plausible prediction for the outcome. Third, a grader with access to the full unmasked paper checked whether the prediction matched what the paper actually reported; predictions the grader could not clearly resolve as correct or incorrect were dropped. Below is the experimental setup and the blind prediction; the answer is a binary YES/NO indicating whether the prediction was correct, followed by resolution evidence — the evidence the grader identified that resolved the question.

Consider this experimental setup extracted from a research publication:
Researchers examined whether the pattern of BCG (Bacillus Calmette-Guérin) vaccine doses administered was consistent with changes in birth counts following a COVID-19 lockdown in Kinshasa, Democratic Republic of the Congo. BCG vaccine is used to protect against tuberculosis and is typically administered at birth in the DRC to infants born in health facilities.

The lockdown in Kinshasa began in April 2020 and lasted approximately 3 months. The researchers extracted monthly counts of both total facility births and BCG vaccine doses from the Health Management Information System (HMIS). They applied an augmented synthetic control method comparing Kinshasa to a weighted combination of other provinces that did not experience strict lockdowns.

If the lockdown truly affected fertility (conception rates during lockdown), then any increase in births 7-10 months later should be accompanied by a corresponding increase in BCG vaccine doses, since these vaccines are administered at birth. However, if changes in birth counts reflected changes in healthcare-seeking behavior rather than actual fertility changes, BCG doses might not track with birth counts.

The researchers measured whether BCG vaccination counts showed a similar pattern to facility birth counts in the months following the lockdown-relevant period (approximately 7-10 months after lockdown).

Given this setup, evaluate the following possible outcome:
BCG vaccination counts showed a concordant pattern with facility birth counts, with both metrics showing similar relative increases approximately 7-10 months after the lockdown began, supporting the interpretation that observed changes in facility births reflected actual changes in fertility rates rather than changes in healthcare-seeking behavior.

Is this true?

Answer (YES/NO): YES